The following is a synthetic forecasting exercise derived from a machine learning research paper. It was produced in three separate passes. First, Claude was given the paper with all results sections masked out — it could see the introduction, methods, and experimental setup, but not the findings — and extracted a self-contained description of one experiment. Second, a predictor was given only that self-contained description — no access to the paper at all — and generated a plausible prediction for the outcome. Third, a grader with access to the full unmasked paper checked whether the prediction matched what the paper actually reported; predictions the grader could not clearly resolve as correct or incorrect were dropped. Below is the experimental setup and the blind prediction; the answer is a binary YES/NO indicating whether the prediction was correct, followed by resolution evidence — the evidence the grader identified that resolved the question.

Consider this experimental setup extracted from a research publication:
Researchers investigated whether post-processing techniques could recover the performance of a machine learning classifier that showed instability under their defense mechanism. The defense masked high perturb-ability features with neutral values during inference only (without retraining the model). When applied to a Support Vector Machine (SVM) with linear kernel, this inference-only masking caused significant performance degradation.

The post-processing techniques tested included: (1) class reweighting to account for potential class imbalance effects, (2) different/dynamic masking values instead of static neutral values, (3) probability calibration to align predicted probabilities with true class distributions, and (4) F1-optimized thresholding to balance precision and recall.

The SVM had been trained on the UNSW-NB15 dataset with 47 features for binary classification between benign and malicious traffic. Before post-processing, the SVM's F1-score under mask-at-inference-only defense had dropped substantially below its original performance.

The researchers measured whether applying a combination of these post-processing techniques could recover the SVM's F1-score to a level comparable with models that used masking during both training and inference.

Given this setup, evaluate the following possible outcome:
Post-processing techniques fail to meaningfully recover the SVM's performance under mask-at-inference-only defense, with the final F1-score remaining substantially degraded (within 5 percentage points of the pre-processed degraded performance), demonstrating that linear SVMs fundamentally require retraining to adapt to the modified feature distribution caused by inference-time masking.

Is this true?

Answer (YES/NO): NO